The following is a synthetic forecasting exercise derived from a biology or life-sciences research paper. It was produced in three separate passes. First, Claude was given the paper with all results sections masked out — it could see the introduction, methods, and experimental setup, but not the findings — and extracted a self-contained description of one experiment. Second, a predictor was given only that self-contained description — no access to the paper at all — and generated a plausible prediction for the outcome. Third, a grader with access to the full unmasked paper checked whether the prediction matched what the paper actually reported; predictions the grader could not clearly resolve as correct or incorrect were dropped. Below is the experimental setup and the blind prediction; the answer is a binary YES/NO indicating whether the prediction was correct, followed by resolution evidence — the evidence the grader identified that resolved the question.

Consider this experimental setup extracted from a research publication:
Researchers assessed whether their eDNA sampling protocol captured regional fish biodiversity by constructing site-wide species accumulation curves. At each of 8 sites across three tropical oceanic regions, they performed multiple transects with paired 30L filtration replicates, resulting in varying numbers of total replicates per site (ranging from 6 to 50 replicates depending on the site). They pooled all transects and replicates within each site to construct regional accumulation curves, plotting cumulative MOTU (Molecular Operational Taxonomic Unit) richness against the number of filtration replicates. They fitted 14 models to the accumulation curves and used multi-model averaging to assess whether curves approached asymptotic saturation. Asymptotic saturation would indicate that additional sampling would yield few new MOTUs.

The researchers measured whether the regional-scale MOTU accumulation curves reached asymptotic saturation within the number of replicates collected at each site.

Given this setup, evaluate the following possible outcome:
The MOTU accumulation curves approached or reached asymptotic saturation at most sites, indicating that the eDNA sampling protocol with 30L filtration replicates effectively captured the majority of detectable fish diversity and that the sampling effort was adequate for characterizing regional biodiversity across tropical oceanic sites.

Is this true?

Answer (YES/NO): NO